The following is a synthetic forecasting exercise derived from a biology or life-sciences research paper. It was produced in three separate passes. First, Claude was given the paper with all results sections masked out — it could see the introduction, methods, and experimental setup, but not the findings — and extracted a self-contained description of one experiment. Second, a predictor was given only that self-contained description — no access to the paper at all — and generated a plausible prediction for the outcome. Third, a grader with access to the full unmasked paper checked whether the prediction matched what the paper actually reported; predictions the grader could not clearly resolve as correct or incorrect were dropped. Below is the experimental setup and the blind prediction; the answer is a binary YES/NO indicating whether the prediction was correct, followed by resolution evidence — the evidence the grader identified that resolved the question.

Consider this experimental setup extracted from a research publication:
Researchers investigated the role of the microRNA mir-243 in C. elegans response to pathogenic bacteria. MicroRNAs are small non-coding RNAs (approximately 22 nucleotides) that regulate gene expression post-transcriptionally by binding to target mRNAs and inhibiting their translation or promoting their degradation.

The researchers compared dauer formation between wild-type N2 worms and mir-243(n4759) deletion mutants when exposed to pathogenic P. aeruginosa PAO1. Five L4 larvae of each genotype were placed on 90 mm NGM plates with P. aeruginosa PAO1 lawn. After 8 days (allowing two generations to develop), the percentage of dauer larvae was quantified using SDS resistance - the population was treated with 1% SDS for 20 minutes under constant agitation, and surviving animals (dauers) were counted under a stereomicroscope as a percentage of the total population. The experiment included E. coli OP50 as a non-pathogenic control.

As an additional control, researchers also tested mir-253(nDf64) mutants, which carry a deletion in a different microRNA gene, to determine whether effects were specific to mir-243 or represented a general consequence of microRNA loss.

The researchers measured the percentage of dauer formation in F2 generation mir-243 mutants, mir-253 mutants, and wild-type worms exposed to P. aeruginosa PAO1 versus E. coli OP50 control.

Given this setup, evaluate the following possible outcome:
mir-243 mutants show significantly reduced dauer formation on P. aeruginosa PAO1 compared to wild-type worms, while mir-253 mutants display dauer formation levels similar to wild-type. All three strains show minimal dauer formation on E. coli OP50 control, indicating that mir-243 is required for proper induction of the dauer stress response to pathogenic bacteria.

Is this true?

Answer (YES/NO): NO